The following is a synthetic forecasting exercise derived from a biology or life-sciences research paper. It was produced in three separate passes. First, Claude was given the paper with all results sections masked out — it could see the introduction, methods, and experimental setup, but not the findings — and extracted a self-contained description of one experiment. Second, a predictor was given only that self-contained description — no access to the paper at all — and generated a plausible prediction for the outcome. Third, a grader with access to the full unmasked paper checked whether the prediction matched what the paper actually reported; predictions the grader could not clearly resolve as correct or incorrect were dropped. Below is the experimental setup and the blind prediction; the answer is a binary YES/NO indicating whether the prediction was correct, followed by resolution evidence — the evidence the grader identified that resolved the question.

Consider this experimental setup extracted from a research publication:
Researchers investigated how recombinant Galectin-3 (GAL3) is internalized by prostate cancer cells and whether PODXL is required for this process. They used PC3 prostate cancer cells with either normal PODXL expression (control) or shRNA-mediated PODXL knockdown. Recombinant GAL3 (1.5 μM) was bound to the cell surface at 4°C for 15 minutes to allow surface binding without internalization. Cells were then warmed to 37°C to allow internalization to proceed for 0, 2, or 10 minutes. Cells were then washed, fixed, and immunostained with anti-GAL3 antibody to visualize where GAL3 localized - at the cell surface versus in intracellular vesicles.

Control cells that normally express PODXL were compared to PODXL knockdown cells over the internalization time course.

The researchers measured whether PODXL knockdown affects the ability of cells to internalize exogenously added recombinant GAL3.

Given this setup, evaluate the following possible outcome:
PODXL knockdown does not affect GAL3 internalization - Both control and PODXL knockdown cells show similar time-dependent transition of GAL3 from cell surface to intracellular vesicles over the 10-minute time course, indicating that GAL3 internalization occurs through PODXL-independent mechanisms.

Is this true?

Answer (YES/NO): NO